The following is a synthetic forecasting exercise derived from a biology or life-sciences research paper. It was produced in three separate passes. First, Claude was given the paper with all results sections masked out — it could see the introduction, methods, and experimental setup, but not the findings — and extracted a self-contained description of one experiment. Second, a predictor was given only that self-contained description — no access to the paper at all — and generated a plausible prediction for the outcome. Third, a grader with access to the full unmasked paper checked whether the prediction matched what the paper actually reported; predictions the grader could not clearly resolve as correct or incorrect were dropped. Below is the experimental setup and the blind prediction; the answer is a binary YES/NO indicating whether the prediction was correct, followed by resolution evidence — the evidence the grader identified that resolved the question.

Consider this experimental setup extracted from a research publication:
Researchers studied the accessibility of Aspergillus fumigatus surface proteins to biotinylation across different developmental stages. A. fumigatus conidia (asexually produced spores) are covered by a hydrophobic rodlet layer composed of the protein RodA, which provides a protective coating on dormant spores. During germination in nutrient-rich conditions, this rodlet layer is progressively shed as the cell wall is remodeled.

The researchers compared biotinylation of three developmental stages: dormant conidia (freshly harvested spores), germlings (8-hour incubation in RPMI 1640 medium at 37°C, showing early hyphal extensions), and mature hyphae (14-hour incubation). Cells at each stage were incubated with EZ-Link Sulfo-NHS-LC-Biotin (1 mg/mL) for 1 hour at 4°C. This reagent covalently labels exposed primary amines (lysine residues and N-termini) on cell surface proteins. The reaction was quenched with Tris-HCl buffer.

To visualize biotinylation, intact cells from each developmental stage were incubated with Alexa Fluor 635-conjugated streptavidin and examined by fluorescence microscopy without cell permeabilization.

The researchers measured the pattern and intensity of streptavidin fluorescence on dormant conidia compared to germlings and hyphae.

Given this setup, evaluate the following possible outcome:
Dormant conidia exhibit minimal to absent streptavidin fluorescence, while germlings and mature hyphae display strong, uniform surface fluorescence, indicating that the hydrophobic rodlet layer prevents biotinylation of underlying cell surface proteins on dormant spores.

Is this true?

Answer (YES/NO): NO